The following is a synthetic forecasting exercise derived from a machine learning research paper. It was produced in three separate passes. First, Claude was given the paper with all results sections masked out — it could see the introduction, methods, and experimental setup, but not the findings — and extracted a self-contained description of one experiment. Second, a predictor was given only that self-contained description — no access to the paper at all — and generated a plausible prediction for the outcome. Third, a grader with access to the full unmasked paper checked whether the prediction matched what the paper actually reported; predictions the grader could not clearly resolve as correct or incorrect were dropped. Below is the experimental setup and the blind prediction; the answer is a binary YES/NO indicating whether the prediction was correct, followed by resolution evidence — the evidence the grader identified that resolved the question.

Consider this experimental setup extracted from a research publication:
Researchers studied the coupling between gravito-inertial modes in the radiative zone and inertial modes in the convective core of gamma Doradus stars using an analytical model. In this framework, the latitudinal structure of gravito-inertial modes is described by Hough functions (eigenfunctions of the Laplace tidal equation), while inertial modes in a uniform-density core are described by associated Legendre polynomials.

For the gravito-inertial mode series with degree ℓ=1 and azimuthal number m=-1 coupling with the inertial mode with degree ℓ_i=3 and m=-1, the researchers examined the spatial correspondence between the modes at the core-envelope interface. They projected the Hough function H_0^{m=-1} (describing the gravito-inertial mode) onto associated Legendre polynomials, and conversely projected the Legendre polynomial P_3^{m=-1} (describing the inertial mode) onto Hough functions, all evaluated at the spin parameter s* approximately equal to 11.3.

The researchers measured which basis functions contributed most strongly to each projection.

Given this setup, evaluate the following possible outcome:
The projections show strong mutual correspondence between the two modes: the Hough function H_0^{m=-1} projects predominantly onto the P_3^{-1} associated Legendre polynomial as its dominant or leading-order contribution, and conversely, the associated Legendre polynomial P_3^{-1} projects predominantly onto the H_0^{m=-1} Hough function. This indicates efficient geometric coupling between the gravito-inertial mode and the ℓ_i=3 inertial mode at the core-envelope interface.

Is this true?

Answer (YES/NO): NO